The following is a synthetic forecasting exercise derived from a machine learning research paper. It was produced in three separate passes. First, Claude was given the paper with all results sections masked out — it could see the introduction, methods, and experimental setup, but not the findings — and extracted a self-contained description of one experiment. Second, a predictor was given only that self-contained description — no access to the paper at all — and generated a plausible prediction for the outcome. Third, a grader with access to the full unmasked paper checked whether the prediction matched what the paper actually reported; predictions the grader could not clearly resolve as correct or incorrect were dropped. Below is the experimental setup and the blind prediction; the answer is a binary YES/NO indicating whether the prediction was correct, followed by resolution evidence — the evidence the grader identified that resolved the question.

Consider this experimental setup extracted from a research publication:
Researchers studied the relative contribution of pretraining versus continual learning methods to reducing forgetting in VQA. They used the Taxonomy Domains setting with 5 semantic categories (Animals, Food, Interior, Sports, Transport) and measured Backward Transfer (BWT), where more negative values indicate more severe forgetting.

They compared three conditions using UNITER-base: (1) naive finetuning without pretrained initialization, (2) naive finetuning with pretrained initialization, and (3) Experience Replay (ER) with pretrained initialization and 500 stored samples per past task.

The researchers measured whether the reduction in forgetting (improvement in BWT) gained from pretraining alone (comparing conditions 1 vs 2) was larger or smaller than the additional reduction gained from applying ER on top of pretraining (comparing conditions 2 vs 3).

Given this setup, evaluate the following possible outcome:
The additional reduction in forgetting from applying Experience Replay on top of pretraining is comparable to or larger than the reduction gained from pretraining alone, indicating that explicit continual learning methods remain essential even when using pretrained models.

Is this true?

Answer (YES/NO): NO